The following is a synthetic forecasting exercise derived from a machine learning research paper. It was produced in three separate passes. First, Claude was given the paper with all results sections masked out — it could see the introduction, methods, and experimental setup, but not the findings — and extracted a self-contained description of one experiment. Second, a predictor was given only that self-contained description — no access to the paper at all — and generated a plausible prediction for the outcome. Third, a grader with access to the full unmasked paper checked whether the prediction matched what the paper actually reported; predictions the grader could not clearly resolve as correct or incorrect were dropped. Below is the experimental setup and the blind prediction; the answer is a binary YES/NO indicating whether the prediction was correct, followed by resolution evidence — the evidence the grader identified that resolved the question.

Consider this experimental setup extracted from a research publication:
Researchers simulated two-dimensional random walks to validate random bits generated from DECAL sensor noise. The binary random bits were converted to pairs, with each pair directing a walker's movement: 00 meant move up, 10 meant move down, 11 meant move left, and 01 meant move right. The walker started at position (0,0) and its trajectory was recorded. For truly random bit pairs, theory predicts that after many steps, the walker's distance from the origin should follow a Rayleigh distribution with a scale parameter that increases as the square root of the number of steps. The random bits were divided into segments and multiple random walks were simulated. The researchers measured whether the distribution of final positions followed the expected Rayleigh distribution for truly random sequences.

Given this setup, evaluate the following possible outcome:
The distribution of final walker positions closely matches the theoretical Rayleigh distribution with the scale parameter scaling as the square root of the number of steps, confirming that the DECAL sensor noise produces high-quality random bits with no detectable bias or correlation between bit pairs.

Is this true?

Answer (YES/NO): YES